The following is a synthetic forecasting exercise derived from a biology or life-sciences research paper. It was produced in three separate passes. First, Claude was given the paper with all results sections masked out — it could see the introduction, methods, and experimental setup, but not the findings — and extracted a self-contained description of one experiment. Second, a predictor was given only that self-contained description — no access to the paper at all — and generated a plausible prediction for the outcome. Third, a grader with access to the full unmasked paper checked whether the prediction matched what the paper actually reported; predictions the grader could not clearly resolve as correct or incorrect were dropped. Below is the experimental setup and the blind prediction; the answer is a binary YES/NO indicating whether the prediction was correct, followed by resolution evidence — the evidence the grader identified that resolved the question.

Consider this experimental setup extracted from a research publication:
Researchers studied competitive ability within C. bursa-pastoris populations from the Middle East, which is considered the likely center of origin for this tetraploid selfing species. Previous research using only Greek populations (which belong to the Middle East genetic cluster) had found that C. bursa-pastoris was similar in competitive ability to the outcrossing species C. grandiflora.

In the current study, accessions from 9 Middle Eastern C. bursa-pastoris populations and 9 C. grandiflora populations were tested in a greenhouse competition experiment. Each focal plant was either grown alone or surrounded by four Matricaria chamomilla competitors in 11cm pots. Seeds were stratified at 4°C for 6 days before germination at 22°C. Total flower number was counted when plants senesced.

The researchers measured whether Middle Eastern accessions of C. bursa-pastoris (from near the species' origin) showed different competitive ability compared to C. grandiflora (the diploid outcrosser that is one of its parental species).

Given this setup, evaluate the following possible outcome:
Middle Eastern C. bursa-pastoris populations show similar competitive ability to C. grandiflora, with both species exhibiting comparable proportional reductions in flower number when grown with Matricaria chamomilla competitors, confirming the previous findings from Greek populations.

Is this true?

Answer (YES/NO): YES